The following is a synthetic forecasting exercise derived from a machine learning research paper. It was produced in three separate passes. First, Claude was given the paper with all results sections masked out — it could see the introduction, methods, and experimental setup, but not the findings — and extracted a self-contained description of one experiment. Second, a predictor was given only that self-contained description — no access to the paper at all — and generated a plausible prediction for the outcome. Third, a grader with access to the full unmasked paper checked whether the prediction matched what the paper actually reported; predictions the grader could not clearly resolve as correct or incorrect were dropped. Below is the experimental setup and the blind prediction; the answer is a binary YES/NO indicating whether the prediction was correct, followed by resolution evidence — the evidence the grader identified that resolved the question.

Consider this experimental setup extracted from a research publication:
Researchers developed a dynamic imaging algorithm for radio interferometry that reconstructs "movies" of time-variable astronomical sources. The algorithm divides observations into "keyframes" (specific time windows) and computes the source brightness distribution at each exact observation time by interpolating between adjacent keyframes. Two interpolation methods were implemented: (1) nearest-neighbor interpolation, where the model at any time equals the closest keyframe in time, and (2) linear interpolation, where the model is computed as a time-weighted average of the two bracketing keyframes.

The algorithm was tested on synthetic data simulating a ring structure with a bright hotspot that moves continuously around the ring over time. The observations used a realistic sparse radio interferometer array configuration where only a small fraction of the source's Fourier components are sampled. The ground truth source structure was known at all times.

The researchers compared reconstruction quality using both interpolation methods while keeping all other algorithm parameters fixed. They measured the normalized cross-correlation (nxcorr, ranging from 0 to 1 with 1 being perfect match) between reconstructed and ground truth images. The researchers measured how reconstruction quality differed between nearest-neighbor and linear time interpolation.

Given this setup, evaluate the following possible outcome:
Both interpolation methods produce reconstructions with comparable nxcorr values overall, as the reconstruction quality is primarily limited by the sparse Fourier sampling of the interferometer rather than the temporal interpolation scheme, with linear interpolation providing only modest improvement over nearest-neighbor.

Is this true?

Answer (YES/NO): YES